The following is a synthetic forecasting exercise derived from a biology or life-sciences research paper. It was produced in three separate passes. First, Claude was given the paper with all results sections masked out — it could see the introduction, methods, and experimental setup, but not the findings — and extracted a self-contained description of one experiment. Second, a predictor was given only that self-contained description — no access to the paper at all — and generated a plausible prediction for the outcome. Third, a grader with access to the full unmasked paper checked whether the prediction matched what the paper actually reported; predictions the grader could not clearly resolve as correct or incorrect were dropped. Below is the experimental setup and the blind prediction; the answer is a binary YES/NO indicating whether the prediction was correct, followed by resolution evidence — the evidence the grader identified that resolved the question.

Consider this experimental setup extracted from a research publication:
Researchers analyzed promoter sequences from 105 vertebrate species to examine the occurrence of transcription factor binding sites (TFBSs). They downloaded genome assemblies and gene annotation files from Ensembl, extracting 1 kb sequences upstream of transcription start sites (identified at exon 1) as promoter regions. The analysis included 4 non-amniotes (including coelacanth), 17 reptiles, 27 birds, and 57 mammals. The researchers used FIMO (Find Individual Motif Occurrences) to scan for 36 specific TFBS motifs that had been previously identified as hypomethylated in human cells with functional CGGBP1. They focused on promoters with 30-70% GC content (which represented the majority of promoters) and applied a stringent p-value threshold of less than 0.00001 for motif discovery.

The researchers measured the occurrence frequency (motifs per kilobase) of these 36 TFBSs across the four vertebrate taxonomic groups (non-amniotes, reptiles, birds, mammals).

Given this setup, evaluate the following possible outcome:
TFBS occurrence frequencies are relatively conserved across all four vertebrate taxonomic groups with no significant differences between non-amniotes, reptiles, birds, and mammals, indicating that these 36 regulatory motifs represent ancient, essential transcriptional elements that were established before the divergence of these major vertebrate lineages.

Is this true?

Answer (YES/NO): NO